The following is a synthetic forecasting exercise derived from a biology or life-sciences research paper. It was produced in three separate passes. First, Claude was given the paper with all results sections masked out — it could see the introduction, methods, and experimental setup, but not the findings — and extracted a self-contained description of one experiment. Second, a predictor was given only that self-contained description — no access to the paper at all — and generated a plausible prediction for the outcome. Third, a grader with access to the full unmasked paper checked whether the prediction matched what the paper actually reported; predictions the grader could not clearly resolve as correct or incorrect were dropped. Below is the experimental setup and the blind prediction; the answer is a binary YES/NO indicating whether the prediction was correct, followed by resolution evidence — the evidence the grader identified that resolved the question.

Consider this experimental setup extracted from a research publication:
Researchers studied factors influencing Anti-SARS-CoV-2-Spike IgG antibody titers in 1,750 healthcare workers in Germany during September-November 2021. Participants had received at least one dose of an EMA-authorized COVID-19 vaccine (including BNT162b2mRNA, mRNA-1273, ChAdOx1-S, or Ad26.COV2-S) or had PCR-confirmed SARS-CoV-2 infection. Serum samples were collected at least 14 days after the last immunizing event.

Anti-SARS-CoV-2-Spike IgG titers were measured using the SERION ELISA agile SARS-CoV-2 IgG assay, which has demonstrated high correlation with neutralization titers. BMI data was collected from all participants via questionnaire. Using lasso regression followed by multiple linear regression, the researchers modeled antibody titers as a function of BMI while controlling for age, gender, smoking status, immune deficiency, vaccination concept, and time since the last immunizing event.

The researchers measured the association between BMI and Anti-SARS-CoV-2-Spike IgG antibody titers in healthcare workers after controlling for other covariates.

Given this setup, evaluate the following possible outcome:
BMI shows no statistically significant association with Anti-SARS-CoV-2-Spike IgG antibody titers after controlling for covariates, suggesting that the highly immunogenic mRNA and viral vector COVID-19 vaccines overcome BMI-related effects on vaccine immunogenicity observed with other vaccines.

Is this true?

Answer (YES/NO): NO